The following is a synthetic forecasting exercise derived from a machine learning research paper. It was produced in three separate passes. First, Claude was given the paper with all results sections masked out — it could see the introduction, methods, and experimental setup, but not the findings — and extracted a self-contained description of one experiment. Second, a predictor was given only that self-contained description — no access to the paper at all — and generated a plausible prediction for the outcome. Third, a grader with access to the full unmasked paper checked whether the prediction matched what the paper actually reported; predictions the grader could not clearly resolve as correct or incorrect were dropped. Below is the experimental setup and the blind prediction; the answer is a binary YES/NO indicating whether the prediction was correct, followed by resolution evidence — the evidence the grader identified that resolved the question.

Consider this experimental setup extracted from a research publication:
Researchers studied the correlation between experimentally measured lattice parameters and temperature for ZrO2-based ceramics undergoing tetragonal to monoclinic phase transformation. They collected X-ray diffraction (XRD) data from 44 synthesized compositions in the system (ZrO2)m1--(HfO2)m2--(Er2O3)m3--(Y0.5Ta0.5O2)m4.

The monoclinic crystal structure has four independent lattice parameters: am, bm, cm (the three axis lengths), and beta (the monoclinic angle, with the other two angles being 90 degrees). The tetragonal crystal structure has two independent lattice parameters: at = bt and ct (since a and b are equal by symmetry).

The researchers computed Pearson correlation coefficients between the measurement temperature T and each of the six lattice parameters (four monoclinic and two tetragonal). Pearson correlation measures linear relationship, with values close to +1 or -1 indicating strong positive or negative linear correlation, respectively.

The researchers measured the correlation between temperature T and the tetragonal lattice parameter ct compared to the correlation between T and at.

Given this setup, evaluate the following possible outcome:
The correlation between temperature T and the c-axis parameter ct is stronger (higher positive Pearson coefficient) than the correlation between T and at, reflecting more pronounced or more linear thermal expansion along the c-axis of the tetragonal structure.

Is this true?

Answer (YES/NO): NO